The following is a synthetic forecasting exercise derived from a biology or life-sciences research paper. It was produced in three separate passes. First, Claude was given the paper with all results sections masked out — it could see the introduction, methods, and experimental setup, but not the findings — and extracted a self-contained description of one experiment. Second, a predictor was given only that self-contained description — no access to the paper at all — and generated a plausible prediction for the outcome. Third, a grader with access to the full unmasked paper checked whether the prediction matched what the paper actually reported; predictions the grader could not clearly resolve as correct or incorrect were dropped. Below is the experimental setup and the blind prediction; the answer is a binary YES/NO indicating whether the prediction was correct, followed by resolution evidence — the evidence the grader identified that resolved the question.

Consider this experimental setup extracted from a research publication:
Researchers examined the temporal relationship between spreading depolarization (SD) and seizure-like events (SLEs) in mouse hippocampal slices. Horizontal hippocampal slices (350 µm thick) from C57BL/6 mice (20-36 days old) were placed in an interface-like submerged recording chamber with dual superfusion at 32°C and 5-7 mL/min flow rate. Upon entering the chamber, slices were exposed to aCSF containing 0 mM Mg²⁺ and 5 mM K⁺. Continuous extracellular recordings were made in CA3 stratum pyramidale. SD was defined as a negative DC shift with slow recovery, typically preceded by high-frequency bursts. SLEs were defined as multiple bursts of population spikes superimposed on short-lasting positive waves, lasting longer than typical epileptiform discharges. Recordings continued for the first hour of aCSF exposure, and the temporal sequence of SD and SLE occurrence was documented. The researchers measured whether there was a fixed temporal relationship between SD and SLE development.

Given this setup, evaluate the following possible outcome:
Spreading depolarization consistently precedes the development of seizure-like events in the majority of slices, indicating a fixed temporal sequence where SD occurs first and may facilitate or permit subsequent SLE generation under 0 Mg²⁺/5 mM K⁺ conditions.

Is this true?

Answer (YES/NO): NO